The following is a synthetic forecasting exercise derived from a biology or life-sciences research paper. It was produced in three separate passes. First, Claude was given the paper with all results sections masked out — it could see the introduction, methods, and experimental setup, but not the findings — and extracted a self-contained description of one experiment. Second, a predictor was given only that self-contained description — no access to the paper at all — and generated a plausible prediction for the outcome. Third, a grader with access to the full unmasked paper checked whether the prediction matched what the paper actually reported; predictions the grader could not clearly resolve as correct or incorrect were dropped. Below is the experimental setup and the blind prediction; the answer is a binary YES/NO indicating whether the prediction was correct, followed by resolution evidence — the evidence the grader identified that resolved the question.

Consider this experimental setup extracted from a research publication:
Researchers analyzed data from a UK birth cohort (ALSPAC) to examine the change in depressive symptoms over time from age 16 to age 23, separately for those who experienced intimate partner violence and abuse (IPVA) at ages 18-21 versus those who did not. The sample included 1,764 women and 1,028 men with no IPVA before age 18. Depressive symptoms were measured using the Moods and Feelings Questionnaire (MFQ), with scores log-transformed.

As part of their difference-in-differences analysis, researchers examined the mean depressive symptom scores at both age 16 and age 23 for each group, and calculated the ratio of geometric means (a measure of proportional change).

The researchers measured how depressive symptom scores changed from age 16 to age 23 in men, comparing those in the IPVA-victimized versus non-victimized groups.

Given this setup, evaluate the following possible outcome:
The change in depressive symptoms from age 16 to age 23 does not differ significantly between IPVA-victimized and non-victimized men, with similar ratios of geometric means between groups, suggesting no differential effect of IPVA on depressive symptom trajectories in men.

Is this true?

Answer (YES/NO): YES